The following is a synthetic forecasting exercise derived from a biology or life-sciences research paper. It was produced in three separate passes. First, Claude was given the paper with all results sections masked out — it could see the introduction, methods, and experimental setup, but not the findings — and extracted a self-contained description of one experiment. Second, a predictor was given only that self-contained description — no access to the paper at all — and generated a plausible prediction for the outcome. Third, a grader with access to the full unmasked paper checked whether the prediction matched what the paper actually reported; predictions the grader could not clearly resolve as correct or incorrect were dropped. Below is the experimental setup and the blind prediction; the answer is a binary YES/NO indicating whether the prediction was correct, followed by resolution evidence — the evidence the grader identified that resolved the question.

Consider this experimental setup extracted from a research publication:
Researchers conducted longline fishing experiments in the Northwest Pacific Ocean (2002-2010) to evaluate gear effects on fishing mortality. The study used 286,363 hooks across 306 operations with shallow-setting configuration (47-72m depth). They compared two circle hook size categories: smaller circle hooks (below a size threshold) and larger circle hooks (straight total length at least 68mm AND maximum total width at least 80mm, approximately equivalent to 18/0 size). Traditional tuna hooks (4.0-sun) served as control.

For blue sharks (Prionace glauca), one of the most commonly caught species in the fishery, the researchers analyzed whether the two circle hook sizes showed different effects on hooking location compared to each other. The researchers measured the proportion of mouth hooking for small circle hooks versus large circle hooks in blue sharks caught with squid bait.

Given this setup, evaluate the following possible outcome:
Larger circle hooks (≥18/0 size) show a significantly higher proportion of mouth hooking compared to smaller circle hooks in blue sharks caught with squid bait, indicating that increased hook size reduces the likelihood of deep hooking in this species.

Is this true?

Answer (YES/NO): NO